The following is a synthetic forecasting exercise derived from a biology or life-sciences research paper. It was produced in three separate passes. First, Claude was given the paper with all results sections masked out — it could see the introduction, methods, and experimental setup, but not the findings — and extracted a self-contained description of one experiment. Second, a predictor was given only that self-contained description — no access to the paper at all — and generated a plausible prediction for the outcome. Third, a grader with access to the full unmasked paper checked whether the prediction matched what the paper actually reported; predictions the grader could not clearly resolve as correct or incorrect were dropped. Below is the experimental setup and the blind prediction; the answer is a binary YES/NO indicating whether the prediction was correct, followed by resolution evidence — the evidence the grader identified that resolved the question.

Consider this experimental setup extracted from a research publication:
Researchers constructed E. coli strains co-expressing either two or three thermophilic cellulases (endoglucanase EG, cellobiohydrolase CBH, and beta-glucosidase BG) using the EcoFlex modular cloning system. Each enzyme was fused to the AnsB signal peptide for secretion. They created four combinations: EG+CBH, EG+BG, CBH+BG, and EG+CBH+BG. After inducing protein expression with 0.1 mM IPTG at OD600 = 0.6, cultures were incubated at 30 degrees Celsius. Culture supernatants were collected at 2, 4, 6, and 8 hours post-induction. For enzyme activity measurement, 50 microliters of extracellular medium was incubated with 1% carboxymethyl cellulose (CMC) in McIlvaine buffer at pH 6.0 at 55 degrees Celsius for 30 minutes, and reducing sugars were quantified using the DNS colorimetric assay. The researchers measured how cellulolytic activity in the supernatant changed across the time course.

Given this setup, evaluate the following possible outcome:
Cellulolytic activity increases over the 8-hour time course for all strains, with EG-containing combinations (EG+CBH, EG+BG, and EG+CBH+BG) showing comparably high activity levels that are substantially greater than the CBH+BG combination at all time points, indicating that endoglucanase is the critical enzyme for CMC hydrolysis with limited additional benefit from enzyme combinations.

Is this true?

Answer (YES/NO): NO